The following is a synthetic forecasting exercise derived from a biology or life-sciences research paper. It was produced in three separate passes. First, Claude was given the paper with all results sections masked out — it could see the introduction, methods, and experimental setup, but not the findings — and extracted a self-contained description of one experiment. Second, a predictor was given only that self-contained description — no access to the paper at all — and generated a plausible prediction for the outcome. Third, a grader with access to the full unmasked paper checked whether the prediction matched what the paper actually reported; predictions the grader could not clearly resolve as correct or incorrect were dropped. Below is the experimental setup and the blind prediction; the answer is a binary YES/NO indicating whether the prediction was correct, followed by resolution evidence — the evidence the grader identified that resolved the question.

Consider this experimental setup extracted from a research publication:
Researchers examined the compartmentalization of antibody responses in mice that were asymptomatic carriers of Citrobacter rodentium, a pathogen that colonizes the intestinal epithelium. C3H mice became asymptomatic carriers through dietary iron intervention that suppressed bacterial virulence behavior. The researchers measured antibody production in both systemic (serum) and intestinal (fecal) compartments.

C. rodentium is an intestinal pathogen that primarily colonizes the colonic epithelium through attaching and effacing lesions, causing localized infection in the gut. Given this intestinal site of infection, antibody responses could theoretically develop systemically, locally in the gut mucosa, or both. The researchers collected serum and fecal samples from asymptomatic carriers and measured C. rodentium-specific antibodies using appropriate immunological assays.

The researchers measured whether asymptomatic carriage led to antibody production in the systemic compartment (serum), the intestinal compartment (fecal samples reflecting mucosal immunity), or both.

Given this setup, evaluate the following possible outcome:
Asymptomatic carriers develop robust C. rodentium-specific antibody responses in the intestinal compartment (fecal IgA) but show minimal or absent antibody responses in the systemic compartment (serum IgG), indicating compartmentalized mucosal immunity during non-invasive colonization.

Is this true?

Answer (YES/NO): NO